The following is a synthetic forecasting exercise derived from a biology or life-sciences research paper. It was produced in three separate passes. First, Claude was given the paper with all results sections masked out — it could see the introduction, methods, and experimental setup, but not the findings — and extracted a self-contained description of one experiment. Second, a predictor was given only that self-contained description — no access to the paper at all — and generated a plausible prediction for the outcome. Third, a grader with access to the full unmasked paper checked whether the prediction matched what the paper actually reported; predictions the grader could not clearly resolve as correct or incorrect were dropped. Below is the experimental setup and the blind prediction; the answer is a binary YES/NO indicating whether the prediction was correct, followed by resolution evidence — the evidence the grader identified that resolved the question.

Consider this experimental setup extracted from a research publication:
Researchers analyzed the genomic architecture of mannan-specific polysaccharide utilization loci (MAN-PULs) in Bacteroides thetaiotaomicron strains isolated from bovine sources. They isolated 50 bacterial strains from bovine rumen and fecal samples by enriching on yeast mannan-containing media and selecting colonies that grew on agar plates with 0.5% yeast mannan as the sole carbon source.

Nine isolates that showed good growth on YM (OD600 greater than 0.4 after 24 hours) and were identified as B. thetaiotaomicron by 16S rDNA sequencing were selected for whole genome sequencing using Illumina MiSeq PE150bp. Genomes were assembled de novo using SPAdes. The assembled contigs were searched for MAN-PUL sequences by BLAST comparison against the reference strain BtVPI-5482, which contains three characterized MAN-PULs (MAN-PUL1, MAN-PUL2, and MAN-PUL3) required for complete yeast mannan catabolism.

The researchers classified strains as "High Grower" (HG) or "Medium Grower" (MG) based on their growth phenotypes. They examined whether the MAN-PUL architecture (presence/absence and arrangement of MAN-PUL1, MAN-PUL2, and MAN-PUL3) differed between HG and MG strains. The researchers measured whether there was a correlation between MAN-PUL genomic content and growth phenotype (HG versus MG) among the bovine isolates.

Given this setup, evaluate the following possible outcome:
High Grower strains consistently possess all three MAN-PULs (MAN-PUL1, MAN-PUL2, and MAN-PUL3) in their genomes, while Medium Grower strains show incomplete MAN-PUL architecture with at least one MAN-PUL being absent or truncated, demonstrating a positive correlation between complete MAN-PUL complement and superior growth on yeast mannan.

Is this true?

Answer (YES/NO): NO